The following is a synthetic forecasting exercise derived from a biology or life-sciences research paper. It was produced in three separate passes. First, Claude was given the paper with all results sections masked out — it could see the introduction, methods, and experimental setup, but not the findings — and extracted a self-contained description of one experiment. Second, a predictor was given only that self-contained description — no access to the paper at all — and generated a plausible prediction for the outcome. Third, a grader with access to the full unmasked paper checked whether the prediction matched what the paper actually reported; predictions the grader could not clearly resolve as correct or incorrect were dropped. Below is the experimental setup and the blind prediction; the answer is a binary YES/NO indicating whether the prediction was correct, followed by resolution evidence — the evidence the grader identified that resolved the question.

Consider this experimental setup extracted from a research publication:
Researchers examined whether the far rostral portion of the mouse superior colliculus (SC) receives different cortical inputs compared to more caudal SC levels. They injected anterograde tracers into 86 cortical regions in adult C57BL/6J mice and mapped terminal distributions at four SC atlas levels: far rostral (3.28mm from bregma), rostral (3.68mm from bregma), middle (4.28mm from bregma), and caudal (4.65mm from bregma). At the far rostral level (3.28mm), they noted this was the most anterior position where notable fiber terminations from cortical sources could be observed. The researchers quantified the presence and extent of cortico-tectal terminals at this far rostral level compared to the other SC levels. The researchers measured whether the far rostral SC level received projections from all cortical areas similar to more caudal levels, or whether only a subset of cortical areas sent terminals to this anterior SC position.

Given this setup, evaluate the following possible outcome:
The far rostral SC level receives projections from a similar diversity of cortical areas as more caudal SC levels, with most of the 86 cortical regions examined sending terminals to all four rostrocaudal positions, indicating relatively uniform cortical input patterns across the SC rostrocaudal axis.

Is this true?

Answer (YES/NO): NO